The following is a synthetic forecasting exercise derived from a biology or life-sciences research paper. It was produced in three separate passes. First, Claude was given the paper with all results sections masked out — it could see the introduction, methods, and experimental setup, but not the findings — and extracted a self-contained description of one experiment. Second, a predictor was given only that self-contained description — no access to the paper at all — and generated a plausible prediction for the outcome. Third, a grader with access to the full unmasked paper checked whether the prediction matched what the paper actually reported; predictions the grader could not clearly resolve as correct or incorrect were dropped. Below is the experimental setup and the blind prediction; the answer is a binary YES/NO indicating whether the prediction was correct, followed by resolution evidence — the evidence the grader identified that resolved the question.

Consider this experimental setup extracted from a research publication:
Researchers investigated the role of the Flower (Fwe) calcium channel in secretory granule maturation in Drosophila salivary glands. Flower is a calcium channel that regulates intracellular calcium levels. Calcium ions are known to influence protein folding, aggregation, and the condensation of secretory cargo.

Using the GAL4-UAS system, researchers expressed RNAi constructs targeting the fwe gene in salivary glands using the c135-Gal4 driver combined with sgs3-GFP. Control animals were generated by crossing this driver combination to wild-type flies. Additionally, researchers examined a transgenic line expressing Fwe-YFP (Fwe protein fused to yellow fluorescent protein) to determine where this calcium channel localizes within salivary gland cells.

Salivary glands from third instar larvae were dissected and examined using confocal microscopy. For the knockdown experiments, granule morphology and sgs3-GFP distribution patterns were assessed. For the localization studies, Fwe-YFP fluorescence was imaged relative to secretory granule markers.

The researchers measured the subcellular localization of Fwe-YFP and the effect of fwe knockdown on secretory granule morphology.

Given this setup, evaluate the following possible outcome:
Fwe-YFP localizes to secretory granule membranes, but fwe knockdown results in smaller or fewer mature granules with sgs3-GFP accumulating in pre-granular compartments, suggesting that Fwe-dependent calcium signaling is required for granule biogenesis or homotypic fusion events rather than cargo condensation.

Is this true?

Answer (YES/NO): NO